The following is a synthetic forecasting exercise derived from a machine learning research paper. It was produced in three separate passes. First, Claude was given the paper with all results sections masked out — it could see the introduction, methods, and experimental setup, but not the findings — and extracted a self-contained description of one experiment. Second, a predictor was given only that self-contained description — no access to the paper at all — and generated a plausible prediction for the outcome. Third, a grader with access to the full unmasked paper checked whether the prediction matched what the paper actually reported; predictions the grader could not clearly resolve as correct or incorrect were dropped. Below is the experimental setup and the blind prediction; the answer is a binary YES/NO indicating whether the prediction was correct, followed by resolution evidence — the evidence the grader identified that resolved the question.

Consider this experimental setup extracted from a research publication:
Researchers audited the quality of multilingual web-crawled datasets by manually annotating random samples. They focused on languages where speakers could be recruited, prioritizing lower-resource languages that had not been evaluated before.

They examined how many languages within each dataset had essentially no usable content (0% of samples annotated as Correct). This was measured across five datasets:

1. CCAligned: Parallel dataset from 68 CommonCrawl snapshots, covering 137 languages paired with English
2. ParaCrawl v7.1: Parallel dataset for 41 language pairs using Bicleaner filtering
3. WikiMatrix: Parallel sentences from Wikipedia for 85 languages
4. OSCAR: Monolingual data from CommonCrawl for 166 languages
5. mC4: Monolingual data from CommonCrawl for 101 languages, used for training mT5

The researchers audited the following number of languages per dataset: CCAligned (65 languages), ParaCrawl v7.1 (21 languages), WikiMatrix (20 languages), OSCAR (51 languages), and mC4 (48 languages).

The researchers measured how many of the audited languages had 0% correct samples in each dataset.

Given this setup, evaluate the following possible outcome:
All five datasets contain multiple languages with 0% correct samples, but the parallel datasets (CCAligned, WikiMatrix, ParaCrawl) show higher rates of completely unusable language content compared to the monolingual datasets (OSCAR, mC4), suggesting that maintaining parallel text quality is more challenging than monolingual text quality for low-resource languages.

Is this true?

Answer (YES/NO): NO